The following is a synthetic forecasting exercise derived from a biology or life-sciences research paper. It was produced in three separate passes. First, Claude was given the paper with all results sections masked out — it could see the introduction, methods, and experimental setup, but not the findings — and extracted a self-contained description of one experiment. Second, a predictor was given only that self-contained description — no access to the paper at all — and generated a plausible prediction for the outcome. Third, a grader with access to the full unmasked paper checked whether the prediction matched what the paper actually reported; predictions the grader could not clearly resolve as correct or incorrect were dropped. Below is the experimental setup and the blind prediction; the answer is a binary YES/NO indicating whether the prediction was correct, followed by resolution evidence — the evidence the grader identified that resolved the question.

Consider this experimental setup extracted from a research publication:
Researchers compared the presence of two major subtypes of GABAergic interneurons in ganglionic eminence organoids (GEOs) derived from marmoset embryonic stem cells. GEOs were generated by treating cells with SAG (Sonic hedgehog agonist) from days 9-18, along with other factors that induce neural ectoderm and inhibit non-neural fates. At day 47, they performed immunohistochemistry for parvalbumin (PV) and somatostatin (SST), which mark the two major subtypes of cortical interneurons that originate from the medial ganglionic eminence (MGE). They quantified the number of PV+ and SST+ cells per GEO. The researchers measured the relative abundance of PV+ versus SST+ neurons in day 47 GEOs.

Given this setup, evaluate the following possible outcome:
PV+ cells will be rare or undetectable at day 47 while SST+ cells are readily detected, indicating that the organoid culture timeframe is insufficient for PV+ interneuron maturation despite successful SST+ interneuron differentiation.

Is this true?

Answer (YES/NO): NO